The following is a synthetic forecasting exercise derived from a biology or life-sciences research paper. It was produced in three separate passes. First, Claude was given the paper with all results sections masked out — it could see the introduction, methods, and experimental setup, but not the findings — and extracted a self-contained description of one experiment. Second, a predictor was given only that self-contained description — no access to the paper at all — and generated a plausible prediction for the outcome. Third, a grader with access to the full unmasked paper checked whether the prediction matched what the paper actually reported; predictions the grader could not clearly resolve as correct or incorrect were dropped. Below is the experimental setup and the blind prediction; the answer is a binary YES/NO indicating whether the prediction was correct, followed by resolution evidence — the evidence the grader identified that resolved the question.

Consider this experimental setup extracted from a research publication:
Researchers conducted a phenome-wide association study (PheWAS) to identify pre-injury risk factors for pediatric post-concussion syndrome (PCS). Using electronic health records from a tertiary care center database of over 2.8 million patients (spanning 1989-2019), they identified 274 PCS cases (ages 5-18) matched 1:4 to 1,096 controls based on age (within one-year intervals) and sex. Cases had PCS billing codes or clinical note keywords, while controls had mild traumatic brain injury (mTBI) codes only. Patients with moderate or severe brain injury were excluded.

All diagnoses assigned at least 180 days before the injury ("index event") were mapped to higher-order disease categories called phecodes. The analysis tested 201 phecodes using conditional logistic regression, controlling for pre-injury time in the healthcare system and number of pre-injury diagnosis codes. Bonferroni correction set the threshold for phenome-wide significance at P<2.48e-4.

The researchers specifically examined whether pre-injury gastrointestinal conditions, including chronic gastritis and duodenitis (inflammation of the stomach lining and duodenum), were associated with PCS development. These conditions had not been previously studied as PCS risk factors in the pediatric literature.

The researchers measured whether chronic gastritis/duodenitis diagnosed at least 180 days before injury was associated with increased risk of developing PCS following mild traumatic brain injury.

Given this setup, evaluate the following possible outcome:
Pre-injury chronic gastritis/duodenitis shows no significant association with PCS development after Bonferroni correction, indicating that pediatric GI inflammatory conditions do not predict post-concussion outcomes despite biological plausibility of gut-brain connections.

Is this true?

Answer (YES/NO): NO